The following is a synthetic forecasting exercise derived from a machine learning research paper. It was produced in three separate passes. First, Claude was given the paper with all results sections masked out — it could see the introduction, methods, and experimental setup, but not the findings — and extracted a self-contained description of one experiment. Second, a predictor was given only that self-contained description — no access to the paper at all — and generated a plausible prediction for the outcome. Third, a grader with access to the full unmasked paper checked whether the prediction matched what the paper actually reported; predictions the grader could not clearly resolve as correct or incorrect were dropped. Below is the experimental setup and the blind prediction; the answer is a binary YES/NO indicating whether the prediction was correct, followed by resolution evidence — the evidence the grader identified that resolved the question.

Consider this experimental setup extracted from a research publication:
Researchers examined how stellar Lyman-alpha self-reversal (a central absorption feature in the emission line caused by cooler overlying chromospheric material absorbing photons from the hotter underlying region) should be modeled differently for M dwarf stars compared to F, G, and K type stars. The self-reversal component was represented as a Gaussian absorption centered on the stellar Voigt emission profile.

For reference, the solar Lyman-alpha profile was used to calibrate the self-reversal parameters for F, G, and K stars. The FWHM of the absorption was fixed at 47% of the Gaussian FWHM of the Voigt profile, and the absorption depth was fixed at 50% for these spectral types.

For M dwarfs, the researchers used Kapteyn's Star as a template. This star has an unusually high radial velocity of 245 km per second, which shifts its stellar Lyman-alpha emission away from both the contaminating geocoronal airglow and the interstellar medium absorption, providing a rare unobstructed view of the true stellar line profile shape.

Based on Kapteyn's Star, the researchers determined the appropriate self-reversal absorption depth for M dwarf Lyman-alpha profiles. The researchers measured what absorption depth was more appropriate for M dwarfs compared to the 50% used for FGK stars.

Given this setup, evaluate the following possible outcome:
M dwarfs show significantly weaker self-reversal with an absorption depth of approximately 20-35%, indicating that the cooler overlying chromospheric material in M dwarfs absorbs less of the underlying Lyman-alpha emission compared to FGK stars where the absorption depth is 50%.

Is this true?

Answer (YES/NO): YES